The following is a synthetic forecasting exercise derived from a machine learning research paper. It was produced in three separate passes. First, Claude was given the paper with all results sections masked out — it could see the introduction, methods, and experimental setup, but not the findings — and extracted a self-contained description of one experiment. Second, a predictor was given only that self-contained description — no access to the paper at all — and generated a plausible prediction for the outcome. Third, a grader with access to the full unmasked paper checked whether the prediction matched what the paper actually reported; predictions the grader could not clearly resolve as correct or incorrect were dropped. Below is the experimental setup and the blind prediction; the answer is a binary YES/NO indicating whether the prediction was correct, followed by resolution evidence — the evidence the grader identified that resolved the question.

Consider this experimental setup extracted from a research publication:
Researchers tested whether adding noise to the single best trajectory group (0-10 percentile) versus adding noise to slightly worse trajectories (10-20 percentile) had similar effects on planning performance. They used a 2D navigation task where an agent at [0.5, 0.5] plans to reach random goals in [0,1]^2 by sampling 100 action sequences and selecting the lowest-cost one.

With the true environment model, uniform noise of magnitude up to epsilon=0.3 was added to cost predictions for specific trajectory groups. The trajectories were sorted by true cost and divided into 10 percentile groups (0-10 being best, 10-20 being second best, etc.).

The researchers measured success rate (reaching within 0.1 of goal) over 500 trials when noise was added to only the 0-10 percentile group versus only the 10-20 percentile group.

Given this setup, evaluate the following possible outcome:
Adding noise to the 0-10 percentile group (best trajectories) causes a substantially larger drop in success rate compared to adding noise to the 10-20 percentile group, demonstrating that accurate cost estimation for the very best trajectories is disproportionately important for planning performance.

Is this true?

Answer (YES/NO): NO